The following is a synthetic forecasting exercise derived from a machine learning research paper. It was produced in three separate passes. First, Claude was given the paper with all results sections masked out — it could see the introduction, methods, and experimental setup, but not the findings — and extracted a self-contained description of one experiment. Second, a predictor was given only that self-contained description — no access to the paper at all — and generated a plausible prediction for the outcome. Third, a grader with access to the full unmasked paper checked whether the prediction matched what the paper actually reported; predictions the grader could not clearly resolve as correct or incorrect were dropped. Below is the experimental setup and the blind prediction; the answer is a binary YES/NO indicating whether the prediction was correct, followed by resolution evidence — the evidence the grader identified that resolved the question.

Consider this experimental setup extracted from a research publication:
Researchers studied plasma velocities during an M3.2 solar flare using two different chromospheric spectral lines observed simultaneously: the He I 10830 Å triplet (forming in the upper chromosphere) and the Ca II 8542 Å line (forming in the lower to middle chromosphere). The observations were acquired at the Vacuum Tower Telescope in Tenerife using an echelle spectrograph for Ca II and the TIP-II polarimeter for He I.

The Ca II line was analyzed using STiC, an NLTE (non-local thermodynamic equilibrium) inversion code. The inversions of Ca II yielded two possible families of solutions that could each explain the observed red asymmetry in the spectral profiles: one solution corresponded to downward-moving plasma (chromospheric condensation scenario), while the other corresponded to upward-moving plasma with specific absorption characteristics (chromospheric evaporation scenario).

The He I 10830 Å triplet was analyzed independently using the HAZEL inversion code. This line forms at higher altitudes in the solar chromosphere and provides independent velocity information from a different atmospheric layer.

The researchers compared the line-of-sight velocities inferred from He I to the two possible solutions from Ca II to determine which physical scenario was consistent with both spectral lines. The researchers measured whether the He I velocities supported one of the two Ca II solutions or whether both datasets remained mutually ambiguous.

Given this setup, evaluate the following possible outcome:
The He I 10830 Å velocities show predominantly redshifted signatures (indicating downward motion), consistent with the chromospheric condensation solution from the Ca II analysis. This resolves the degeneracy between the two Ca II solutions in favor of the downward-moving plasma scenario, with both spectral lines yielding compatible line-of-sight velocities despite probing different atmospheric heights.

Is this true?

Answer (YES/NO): YES